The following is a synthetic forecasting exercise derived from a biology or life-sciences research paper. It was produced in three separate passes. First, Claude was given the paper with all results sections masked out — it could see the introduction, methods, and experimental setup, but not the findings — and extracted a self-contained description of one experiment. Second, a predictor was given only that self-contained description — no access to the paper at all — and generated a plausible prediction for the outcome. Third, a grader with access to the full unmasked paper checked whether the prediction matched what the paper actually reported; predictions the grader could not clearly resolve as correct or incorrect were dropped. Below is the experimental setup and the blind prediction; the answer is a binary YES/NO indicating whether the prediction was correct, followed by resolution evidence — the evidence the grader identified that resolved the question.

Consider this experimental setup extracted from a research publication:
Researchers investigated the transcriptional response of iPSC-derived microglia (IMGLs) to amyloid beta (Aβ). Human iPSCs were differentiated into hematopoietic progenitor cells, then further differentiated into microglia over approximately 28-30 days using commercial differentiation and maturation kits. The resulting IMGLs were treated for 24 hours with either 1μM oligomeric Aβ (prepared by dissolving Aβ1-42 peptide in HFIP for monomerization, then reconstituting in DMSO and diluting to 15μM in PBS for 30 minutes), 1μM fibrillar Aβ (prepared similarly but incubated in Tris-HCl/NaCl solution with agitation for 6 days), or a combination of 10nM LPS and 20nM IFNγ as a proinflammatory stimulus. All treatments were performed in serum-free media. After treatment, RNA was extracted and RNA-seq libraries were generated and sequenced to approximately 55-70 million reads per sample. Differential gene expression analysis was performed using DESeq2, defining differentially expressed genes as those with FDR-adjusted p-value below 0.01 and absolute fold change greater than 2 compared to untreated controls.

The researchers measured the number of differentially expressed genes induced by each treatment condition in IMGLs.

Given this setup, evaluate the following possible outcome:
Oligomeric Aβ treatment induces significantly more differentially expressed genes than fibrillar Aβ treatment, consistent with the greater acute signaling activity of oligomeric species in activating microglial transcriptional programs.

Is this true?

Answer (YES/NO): NO